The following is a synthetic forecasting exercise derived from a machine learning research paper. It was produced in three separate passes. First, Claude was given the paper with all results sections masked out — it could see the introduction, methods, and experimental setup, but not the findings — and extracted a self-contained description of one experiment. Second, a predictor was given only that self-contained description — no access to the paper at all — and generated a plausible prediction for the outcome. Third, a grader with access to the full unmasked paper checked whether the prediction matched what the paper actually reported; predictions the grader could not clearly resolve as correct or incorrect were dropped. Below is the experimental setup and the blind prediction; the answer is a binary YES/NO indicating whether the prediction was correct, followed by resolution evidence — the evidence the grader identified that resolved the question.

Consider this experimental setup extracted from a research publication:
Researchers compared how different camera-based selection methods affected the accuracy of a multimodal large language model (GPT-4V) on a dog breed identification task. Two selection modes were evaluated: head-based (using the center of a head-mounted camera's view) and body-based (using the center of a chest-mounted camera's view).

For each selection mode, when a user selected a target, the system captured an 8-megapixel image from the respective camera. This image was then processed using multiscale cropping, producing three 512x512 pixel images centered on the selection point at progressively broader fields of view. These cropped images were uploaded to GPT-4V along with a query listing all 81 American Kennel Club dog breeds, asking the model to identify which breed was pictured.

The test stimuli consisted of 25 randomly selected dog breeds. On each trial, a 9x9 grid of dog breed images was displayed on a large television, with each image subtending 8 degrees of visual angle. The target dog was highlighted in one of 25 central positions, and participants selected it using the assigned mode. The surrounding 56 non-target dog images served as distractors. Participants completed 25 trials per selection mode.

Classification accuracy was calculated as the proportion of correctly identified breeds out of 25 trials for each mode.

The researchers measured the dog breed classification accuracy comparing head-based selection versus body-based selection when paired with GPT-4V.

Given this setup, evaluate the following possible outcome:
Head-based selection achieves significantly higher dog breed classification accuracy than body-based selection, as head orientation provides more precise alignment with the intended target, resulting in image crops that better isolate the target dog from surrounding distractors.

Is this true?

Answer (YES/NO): NO